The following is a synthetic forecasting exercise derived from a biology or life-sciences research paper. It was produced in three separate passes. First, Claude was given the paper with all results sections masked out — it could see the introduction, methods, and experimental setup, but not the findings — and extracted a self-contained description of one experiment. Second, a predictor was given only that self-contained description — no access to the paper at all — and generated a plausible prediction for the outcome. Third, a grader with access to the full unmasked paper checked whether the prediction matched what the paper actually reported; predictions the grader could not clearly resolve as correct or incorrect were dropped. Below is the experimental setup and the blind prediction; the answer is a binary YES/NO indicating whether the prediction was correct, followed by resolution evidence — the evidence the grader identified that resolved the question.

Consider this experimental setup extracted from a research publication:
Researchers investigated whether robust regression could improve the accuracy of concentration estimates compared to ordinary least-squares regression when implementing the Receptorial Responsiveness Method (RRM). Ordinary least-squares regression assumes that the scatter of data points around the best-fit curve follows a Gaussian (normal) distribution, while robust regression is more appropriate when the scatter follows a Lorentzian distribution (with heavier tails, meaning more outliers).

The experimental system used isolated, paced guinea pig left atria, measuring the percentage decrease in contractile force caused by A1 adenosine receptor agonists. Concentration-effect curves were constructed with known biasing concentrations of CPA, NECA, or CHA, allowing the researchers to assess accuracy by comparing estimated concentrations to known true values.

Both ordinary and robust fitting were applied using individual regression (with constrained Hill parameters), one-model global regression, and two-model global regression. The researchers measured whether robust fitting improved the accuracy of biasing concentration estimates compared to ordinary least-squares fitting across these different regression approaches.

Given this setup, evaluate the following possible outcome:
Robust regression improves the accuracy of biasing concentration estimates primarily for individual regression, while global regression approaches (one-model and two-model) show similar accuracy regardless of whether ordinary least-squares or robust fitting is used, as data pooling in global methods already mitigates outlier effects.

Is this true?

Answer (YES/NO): NO